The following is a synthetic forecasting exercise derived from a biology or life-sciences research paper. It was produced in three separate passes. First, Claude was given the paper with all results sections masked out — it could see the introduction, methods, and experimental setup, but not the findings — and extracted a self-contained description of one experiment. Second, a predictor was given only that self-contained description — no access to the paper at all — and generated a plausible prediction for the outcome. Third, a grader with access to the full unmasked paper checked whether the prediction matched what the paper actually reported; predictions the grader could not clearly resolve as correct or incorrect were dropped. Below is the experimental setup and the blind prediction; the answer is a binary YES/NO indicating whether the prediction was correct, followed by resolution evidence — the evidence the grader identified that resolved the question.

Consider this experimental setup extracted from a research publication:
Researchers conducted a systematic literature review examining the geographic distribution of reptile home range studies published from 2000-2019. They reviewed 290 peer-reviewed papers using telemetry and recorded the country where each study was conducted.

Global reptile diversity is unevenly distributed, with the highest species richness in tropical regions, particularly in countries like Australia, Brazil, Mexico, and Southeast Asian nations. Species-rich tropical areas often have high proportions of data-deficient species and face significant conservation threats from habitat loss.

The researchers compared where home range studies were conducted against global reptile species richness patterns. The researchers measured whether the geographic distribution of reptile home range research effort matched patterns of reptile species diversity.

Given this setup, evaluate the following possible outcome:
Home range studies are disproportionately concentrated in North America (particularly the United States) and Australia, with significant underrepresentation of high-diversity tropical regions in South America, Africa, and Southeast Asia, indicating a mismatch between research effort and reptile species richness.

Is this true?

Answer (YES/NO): YES